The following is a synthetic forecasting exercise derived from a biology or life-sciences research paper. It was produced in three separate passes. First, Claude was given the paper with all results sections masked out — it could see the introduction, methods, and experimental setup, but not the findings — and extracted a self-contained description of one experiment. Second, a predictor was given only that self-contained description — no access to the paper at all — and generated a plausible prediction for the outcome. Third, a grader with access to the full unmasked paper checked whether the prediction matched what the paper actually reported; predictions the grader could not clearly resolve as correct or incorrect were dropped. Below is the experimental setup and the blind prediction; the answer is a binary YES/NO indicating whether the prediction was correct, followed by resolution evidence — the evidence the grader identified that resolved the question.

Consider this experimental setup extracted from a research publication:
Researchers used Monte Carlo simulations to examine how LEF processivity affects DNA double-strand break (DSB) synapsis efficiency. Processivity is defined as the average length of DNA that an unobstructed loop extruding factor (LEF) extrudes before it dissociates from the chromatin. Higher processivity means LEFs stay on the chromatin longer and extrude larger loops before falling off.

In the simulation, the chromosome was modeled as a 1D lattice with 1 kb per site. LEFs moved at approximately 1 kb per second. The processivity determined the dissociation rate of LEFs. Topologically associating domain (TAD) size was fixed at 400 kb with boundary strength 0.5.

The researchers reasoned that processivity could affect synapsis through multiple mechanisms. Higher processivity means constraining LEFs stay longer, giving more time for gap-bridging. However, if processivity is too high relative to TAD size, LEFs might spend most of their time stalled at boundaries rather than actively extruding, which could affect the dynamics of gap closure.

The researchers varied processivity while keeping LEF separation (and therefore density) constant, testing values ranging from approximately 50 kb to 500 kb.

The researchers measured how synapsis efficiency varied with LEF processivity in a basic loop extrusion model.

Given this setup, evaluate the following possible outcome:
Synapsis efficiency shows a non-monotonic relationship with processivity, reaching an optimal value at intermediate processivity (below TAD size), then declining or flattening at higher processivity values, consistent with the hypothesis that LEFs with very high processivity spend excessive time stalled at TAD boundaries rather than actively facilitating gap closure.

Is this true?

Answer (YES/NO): NO